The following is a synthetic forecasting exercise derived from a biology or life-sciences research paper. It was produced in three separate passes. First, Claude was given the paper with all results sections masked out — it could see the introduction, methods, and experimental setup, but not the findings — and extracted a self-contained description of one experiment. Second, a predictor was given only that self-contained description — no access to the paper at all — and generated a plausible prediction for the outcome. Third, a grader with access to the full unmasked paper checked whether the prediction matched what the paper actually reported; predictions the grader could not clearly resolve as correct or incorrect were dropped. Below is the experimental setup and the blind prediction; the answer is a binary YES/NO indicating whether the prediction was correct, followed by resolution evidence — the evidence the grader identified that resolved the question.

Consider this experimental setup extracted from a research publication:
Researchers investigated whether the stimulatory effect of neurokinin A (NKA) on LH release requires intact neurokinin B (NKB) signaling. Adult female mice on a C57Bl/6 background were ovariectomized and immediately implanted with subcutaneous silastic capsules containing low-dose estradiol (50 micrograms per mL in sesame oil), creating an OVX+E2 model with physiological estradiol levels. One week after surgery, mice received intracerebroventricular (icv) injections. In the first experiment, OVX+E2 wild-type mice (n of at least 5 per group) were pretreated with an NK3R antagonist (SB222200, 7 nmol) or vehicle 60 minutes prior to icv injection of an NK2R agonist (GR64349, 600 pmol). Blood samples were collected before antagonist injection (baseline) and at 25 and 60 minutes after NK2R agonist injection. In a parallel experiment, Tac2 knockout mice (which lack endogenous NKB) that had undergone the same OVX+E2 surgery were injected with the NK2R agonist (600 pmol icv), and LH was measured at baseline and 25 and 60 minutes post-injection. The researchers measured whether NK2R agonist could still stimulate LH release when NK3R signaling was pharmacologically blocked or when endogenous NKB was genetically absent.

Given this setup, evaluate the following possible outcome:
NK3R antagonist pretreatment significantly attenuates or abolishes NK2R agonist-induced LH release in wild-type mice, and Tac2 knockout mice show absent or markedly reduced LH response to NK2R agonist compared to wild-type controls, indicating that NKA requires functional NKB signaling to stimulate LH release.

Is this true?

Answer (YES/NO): NO